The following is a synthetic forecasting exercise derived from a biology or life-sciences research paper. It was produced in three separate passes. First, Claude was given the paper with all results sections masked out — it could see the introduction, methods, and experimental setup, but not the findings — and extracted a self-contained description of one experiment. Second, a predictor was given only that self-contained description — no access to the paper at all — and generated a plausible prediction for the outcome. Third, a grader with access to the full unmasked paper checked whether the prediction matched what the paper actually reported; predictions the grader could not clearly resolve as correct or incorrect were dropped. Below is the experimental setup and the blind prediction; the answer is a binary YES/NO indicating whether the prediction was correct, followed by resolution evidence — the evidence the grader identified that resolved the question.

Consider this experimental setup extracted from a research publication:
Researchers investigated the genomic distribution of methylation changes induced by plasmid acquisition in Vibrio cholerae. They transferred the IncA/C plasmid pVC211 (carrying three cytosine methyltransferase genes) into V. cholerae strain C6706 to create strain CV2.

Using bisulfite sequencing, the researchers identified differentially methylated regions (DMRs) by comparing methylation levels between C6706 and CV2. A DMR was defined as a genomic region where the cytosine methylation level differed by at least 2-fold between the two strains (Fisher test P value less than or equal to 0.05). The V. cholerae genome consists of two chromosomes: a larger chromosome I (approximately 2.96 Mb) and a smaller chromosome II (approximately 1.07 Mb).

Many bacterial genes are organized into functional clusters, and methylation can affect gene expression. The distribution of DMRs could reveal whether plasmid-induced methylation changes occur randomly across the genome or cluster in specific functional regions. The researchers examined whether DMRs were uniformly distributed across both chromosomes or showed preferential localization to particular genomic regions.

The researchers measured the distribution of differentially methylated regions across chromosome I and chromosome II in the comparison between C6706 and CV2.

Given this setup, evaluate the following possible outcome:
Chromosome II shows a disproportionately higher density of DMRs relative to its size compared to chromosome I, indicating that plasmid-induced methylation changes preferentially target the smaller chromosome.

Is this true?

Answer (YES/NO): NO